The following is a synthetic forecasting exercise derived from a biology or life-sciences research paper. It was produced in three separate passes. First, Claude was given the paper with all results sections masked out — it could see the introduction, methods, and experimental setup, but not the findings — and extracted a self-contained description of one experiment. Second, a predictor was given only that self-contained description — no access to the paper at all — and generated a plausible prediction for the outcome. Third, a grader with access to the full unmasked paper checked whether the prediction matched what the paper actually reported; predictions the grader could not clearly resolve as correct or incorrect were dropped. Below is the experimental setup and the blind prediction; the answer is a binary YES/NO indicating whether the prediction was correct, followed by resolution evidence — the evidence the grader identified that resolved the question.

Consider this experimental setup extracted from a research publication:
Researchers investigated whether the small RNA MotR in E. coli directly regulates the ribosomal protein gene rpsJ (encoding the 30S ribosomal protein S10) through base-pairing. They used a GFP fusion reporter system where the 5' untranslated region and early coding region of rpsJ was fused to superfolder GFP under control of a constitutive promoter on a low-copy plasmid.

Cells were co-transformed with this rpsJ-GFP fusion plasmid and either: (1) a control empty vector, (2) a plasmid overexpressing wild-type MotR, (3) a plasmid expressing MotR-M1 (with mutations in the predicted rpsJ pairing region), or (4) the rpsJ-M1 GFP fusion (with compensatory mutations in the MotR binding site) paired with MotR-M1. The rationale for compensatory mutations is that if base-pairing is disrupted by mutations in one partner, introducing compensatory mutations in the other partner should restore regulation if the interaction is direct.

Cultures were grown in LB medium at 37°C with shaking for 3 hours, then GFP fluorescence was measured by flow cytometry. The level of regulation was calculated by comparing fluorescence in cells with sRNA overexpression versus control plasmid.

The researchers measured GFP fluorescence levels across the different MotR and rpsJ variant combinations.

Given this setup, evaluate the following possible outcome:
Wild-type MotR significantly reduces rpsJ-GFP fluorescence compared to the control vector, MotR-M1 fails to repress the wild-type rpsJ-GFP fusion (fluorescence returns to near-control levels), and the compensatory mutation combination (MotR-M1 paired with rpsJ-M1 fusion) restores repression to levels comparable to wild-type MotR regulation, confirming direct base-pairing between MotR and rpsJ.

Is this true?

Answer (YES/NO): NO